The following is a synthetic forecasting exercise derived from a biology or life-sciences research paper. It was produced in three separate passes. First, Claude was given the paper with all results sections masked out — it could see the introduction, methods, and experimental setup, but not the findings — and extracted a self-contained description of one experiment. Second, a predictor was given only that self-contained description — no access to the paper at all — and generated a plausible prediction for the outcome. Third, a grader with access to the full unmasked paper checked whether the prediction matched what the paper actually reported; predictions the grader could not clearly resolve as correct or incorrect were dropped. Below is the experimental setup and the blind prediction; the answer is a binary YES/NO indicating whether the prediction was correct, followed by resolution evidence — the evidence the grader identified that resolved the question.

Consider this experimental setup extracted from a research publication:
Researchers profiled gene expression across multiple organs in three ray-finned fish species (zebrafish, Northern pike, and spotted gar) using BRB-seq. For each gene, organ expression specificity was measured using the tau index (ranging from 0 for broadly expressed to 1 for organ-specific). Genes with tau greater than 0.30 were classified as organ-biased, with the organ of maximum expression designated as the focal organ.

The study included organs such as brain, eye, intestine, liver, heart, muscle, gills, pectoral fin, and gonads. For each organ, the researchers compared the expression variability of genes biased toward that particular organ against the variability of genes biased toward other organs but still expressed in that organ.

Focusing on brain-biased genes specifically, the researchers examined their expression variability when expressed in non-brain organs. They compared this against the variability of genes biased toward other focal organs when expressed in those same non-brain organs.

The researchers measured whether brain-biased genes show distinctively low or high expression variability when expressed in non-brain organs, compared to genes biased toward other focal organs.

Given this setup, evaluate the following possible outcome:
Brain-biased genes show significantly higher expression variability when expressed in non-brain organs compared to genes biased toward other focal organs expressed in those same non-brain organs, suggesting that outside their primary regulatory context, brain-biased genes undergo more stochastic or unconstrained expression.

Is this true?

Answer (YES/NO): NO